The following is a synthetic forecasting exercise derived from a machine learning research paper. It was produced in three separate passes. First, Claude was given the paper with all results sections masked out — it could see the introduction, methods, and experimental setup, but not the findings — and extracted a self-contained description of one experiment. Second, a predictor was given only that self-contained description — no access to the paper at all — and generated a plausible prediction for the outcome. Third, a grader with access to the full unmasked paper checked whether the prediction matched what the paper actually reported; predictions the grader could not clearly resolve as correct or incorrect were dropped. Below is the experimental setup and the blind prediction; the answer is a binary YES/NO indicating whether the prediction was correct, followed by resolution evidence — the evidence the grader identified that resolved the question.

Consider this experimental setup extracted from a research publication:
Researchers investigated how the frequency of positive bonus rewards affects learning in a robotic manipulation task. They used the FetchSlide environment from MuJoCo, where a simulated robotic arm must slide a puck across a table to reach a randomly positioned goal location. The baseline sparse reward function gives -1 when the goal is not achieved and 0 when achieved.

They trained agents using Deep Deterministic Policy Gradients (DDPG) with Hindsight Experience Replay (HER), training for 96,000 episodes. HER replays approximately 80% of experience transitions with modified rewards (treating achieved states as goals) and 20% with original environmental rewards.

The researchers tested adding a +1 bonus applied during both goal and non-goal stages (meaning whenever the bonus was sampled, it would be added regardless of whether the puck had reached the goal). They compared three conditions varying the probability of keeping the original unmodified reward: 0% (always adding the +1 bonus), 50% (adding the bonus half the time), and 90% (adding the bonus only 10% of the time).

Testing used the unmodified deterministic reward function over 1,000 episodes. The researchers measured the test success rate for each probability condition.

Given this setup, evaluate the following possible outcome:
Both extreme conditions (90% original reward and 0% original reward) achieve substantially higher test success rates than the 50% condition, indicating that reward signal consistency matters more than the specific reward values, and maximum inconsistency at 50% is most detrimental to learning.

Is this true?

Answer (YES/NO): NO